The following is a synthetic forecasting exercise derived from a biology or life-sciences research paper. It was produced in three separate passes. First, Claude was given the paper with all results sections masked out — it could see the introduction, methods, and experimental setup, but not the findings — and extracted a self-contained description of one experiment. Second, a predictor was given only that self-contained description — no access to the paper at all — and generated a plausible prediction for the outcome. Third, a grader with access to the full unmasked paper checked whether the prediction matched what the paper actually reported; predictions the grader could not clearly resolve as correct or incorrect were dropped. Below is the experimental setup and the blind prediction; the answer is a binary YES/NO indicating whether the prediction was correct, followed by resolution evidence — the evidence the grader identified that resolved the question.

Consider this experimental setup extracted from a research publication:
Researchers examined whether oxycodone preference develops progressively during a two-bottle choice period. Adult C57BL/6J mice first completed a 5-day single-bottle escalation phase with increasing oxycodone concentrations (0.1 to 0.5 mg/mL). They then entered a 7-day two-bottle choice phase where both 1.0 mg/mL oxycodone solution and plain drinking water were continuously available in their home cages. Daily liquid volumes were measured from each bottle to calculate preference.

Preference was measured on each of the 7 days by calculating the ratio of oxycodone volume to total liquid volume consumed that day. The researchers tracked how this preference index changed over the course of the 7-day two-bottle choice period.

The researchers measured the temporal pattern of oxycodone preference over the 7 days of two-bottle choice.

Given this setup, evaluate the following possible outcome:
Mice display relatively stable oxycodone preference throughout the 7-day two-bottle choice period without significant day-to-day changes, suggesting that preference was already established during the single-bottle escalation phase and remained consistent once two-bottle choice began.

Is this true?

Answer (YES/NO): NO